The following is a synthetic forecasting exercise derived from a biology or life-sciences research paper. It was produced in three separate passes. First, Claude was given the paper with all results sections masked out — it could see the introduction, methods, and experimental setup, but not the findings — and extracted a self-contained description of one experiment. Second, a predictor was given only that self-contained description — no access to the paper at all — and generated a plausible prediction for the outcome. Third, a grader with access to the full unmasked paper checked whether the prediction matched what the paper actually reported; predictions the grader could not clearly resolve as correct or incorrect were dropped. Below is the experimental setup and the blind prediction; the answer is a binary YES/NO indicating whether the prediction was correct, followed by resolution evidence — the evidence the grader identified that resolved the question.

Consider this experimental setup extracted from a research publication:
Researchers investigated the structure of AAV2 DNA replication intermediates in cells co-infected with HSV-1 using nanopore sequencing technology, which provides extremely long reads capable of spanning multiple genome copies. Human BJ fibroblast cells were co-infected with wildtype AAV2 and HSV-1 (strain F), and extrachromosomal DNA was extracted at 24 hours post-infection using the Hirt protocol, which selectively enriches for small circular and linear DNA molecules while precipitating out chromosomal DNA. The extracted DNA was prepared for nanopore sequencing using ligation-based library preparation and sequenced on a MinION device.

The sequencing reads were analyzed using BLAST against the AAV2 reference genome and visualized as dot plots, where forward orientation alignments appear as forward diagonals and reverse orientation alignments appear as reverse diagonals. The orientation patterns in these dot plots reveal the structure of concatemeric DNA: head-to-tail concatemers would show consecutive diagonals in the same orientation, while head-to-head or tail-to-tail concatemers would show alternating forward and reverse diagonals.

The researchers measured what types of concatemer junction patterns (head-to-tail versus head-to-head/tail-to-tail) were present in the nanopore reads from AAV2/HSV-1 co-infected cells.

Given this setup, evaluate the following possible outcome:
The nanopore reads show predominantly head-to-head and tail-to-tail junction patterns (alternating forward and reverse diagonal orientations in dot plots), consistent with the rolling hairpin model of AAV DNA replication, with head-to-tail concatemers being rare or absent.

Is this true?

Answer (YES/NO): NO